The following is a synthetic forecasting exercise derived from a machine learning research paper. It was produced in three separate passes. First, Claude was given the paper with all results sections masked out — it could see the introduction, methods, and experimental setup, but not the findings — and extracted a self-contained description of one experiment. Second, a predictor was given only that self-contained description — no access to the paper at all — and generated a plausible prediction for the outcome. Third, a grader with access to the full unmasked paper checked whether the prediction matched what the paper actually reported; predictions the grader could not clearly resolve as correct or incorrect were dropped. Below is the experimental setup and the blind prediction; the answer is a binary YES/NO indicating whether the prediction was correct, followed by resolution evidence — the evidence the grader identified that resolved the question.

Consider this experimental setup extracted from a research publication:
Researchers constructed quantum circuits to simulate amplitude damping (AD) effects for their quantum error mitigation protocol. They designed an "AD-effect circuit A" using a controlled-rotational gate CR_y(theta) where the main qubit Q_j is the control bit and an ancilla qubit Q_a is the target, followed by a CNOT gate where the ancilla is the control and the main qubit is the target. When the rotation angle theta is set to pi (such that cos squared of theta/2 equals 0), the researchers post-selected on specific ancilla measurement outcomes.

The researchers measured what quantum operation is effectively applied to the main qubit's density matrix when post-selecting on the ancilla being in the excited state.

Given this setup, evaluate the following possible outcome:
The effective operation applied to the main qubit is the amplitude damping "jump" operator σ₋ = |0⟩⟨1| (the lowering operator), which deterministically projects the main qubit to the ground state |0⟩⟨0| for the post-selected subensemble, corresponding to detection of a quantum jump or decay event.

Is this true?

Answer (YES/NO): YES